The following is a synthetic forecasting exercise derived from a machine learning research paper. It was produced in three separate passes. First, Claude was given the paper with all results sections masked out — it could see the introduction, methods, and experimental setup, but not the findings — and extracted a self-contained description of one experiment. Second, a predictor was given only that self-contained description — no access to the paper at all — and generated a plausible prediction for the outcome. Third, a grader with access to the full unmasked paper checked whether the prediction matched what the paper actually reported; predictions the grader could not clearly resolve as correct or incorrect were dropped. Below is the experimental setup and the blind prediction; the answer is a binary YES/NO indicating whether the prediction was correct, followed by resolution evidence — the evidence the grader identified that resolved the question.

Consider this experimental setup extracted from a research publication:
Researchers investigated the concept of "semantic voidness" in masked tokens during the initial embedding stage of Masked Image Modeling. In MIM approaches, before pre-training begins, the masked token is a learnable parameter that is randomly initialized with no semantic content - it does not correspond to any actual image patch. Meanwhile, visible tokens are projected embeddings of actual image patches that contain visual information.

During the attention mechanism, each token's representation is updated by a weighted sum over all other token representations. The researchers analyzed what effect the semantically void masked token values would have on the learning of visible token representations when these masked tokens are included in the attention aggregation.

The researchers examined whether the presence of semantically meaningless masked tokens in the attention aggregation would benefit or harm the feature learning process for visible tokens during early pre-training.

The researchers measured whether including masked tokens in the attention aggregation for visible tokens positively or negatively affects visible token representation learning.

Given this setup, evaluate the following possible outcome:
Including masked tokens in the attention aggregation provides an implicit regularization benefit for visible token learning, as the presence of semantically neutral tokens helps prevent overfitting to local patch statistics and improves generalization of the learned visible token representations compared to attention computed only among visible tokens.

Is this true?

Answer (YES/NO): NO